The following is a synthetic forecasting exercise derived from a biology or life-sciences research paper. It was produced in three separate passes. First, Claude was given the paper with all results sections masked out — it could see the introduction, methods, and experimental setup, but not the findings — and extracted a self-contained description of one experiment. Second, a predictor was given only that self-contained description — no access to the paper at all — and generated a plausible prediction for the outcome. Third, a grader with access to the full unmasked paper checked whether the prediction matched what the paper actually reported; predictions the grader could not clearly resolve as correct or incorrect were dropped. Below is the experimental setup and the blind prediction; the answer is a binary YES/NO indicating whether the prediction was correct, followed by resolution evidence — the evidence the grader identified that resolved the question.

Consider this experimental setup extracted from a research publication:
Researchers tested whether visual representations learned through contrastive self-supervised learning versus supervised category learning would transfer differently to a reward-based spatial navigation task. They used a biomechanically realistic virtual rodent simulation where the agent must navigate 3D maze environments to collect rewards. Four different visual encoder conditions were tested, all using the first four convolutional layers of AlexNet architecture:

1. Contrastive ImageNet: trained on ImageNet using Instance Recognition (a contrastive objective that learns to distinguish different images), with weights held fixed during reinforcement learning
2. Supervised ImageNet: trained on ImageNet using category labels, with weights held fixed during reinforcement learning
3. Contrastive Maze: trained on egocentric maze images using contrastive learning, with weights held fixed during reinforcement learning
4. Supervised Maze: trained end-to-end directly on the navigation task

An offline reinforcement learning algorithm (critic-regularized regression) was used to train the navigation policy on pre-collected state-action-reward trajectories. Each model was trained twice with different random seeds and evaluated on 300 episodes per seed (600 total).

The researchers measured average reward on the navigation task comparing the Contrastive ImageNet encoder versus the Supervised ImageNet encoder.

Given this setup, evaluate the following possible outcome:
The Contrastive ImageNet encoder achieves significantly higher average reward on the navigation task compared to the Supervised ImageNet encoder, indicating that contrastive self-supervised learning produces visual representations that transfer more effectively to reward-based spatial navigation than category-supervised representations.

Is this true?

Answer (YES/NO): YES